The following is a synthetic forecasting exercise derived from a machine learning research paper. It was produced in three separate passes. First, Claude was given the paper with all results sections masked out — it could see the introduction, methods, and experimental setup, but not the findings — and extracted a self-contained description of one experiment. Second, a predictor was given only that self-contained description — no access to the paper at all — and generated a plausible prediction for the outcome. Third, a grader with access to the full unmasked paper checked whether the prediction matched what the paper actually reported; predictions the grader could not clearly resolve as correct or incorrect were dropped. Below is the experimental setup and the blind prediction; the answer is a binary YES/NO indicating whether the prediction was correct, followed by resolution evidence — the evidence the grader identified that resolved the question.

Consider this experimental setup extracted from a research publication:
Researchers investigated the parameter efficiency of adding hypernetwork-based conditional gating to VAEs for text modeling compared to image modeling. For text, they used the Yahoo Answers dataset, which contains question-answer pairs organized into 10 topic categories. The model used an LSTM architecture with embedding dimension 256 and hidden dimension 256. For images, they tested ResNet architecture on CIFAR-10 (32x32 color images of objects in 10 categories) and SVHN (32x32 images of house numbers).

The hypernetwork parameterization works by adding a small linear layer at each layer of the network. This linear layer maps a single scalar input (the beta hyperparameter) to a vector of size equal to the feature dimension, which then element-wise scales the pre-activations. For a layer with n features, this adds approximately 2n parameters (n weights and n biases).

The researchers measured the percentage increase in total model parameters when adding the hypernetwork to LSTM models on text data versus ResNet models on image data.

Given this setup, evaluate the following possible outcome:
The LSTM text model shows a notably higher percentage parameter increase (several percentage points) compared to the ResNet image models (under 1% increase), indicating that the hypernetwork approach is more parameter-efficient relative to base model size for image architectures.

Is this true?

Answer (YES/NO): YES